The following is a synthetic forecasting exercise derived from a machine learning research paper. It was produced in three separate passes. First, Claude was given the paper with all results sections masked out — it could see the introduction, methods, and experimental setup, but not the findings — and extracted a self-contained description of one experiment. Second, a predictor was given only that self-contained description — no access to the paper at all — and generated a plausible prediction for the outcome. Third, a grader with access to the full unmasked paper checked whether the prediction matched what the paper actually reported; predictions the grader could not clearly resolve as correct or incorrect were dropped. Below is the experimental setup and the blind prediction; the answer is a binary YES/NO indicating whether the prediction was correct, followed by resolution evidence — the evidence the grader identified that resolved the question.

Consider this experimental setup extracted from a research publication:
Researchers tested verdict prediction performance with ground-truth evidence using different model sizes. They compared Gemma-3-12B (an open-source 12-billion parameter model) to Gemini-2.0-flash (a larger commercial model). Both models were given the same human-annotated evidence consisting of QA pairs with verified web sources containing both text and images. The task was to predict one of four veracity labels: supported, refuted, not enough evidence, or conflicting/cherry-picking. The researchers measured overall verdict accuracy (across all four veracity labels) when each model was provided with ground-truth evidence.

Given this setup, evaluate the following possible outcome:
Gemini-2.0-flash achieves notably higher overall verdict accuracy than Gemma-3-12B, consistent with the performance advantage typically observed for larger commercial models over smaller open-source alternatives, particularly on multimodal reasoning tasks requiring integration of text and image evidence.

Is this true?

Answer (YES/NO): YES